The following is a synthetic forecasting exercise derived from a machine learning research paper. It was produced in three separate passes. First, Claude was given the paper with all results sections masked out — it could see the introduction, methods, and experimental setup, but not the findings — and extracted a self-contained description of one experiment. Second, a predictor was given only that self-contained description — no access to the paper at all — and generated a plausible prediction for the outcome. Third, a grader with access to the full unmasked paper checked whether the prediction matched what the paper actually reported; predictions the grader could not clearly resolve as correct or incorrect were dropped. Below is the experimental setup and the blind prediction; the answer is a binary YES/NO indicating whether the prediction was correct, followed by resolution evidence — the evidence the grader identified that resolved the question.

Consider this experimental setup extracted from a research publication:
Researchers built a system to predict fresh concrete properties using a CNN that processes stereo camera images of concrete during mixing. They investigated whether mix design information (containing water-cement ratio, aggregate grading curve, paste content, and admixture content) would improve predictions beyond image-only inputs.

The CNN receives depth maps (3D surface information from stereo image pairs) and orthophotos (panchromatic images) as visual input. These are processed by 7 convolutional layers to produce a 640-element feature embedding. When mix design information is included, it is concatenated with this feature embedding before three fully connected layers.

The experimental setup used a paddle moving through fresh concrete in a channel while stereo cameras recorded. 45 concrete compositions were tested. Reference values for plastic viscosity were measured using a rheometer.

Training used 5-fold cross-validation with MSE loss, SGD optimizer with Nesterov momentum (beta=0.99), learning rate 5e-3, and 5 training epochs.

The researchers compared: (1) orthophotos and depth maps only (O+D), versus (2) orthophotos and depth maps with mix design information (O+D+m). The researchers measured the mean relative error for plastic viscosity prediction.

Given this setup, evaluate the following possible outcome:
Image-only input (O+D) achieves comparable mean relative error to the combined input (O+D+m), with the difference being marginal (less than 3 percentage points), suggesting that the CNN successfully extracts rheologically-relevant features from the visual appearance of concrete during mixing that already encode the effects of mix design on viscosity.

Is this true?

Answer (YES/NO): YES